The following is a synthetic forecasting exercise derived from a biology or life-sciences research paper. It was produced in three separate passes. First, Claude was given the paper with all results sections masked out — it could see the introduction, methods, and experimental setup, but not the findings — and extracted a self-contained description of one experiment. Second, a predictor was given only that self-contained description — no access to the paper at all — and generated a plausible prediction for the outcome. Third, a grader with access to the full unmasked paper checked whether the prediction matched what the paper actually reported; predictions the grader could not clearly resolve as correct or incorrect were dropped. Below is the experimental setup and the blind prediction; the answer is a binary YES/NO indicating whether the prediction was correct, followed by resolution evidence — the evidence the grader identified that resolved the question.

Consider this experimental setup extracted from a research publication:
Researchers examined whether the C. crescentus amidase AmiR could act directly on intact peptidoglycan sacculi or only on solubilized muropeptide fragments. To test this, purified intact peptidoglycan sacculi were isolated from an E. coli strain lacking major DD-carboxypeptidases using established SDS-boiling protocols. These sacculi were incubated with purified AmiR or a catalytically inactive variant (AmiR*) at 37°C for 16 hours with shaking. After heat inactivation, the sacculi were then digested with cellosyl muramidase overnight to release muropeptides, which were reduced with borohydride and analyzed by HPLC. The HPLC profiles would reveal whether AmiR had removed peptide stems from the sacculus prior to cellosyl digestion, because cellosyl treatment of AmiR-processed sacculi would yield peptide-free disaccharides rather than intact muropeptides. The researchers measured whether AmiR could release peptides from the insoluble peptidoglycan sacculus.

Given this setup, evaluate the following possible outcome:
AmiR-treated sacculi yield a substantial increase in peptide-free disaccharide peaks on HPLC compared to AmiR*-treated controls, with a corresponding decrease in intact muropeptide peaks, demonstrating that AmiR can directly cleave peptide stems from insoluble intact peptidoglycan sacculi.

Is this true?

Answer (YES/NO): NO